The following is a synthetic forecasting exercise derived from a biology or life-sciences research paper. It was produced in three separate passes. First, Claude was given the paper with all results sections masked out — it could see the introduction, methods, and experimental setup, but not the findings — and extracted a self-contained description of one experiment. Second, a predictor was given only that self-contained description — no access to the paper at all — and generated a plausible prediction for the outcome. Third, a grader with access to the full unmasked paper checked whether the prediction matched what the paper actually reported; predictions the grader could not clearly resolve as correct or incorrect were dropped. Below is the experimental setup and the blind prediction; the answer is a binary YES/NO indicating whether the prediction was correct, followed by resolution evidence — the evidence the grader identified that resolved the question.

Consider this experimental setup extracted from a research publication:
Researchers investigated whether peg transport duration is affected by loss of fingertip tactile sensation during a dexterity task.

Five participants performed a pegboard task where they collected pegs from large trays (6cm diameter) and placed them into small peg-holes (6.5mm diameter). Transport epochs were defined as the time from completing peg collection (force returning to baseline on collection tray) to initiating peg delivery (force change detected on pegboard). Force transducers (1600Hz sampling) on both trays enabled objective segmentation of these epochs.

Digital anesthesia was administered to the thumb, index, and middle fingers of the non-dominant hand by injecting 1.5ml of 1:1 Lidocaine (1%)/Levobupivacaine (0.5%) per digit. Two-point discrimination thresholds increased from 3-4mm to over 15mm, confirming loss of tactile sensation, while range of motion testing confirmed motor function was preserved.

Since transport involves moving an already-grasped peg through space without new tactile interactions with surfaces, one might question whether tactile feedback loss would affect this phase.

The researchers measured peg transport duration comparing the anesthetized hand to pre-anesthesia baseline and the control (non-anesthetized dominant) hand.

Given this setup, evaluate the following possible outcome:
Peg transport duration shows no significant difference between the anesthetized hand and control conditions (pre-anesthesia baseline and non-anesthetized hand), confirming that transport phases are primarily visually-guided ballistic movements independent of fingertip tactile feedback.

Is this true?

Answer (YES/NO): NO